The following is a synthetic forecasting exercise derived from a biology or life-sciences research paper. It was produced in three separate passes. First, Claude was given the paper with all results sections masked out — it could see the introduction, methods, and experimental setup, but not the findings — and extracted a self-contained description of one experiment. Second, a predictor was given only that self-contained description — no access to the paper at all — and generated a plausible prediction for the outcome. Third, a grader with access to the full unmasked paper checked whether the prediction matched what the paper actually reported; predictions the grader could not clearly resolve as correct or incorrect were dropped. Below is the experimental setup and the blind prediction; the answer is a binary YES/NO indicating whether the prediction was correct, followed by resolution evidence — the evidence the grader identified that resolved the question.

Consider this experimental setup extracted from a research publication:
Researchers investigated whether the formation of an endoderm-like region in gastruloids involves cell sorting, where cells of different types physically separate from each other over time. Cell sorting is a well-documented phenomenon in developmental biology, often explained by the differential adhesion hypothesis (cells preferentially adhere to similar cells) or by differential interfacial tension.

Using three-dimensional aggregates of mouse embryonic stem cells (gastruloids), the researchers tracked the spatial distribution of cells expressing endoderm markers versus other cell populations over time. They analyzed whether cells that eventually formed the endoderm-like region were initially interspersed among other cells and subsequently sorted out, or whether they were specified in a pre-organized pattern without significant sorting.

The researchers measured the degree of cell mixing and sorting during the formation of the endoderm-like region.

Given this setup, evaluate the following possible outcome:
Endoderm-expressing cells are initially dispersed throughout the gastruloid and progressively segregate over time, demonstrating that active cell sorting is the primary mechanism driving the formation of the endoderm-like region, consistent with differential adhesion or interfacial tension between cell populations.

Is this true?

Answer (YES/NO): NO